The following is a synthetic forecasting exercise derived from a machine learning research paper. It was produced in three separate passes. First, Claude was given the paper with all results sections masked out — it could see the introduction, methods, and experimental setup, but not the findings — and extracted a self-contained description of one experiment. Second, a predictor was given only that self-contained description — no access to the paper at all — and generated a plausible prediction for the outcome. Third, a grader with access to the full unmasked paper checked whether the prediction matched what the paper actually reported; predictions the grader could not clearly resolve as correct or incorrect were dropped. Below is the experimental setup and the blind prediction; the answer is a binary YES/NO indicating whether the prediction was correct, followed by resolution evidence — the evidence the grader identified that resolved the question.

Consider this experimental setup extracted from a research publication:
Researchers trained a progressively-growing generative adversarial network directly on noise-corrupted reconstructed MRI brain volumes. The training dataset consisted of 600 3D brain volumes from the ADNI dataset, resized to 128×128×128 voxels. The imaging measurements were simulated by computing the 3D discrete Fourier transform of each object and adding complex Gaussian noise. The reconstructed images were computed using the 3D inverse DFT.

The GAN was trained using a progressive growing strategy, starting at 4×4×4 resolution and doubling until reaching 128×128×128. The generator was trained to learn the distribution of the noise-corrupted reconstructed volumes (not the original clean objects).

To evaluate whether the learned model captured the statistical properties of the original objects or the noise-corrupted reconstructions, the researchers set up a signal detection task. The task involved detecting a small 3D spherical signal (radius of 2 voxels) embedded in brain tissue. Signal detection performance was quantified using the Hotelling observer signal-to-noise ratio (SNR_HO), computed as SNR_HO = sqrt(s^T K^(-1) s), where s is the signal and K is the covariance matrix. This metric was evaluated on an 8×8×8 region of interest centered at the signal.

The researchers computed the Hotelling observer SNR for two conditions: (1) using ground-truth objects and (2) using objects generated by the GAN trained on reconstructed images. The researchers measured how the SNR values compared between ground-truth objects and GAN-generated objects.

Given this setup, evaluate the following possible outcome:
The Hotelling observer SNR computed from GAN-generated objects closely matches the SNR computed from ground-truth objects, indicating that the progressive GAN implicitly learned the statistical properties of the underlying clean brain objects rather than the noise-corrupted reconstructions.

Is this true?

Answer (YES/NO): NO